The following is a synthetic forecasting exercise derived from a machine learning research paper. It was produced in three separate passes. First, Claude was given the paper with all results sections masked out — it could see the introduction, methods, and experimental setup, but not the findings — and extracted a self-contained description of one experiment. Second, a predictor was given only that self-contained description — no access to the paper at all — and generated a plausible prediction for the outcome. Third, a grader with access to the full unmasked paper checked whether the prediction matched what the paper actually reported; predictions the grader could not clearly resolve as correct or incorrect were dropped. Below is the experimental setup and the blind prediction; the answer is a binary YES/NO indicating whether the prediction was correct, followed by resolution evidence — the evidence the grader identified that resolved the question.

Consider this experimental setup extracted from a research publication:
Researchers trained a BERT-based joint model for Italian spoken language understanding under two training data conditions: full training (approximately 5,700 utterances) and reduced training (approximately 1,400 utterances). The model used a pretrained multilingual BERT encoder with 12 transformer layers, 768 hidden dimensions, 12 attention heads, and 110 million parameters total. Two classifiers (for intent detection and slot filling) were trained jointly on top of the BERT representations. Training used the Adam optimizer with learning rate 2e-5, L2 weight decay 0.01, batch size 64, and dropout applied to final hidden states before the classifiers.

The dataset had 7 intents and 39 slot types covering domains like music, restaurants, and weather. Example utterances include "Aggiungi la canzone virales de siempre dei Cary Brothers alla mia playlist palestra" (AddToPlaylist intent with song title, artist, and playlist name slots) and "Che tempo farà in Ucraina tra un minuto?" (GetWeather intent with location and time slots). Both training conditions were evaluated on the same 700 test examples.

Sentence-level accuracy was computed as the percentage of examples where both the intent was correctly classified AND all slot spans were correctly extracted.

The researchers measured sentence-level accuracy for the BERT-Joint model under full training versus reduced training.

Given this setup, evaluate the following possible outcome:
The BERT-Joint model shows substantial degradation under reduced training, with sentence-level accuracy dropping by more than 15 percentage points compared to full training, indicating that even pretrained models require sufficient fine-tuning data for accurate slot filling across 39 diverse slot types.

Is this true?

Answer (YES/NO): NO